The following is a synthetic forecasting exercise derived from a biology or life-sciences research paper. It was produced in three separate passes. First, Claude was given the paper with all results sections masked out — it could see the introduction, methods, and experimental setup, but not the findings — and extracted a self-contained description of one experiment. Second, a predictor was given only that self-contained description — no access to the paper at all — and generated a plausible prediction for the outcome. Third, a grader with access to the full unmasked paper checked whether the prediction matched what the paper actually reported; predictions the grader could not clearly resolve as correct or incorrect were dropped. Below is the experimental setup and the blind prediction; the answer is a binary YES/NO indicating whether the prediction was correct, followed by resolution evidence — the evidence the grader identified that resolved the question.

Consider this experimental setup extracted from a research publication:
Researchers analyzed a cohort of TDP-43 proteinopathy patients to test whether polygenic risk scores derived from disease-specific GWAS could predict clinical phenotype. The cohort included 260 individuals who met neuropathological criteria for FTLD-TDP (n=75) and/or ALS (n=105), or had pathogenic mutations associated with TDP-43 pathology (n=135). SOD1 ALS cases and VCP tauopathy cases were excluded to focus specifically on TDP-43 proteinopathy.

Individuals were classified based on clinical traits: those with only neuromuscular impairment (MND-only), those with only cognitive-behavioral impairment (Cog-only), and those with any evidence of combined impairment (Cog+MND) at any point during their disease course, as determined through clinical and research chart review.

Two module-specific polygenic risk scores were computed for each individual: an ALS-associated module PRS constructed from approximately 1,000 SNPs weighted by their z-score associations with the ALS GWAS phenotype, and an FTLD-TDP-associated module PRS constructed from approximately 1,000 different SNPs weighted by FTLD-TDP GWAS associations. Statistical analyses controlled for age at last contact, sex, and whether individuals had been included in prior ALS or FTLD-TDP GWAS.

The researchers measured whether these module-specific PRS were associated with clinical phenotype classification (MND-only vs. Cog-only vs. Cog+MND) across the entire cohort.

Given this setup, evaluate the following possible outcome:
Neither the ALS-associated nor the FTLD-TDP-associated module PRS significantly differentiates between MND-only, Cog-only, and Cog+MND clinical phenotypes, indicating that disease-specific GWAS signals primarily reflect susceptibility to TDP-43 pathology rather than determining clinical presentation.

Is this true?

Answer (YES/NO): NO